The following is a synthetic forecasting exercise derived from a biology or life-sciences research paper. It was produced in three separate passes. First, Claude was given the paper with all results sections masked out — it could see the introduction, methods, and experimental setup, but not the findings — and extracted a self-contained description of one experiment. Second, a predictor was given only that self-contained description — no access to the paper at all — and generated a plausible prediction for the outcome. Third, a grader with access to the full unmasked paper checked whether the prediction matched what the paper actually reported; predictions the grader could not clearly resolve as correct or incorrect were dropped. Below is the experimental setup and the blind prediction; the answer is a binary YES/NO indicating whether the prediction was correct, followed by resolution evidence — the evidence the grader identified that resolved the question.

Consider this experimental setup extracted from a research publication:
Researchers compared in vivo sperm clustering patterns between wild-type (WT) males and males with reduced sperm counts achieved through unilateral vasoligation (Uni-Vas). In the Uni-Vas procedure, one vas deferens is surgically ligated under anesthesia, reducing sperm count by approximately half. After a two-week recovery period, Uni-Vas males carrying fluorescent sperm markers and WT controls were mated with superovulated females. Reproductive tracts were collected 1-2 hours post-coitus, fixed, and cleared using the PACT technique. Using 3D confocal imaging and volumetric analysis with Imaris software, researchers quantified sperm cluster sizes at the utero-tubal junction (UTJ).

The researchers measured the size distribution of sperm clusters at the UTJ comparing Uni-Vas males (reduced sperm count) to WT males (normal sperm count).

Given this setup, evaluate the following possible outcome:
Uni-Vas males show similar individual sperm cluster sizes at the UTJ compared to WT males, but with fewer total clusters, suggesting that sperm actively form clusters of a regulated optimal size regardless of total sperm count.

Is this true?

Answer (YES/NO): NO